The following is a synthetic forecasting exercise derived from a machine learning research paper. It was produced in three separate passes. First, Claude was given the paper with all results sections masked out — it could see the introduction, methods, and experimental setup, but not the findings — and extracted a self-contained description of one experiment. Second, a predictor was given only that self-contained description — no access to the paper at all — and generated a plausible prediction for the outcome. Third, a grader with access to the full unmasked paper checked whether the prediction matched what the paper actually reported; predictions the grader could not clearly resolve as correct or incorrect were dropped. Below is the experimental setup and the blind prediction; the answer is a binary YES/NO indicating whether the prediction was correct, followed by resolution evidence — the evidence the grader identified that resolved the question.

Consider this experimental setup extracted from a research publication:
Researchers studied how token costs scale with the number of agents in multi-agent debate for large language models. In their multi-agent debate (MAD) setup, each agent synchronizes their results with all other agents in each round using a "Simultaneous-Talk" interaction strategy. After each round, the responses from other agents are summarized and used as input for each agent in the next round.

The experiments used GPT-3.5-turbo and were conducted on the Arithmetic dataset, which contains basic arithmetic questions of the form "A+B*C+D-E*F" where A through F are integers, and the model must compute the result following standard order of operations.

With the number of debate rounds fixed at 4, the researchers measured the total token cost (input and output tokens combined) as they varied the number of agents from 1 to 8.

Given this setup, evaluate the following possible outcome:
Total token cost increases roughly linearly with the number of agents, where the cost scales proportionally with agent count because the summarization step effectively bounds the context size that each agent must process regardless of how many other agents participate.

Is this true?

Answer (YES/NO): NO